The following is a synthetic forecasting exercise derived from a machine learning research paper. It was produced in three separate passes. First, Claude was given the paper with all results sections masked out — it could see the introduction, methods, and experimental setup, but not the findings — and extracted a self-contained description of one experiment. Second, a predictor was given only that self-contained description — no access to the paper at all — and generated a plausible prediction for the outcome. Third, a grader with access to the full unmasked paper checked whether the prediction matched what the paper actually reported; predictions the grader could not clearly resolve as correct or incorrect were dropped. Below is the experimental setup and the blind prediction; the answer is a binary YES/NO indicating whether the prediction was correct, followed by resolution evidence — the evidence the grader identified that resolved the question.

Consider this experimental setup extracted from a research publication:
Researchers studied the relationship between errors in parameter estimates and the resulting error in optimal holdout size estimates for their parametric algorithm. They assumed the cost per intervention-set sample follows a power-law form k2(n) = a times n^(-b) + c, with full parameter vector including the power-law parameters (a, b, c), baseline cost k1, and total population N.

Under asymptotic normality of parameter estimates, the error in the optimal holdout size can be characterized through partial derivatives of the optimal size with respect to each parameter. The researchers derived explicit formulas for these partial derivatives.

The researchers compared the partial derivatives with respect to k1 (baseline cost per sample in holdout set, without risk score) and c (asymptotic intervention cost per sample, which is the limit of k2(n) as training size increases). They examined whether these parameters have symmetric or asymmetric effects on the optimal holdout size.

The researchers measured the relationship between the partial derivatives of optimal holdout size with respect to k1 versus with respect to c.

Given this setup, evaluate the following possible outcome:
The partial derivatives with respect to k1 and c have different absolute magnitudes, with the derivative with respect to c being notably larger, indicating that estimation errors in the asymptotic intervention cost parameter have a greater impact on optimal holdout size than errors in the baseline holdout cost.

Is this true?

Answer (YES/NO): NO